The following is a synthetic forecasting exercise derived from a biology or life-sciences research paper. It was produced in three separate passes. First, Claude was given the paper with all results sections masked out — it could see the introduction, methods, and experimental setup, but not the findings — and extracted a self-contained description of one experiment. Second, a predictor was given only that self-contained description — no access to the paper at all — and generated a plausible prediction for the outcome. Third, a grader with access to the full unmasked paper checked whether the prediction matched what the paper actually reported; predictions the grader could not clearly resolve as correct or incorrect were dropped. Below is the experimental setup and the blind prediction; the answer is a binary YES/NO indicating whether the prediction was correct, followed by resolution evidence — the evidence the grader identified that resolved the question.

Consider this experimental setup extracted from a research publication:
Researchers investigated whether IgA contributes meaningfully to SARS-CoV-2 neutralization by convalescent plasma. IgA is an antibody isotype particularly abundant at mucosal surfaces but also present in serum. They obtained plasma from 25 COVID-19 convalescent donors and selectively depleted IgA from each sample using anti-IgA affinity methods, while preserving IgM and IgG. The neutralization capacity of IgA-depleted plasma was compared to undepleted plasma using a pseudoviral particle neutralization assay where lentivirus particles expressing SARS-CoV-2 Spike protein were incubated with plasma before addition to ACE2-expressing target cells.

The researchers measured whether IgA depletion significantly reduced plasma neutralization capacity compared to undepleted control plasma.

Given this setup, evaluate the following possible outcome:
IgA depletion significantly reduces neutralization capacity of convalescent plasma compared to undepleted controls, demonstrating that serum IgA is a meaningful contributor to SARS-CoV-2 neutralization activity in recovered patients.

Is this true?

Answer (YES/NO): NO